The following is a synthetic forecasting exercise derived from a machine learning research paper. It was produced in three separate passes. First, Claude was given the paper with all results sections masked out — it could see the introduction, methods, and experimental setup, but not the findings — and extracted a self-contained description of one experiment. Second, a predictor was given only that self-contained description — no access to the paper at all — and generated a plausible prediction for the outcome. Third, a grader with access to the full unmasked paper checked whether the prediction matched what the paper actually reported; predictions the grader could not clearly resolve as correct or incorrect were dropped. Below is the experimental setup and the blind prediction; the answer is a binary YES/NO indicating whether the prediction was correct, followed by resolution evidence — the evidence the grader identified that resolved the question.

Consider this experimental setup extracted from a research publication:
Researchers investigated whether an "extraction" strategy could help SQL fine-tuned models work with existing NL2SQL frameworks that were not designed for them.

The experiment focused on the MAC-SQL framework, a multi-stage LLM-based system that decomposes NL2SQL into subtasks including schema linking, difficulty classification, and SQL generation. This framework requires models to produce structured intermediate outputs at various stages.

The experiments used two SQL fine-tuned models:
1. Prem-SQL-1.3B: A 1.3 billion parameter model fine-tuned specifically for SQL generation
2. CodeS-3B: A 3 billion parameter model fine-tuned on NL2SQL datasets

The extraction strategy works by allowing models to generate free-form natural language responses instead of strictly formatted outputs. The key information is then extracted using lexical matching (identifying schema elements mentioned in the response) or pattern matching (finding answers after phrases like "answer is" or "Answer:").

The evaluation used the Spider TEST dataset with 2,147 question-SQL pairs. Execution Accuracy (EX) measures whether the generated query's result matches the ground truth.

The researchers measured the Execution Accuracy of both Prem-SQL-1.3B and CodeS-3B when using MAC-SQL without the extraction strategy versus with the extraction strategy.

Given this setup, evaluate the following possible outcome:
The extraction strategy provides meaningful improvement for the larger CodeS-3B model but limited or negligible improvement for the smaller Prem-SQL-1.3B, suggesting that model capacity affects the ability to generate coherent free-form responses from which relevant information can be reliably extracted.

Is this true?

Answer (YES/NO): NO